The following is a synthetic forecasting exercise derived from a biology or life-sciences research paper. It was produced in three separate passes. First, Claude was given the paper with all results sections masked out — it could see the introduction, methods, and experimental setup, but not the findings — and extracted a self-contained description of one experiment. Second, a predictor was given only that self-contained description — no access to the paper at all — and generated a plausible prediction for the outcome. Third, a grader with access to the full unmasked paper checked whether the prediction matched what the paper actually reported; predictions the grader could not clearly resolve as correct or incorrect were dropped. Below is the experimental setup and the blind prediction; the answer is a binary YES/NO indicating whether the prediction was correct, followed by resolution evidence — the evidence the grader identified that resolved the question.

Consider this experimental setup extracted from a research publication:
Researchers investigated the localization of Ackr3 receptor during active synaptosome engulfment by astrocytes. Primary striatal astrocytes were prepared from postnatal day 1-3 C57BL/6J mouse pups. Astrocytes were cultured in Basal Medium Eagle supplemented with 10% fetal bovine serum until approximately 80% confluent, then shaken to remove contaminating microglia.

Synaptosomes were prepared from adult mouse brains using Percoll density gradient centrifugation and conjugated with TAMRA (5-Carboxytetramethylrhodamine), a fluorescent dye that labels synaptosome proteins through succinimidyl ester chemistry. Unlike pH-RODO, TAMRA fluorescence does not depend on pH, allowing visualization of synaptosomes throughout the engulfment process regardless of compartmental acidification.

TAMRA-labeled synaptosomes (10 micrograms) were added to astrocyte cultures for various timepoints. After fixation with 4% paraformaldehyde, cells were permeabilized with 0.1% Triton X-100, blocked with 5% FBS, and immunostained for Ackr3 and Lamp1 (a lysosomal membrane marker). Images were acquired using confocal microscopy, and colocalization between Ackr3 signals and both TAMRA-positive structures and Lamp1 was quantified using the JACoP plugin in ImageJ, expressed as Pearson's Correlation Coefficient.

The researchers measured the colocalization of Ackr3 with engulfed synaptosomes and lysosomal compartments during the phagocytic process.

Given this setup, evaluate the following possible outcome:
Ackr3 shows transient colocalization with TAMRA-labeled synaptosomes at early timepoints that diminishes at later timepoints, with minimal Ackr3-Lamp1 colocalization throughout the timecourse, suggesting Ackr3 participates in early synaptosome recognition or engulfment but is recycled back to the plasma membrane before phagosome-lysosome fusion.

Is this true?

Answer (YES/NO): NO